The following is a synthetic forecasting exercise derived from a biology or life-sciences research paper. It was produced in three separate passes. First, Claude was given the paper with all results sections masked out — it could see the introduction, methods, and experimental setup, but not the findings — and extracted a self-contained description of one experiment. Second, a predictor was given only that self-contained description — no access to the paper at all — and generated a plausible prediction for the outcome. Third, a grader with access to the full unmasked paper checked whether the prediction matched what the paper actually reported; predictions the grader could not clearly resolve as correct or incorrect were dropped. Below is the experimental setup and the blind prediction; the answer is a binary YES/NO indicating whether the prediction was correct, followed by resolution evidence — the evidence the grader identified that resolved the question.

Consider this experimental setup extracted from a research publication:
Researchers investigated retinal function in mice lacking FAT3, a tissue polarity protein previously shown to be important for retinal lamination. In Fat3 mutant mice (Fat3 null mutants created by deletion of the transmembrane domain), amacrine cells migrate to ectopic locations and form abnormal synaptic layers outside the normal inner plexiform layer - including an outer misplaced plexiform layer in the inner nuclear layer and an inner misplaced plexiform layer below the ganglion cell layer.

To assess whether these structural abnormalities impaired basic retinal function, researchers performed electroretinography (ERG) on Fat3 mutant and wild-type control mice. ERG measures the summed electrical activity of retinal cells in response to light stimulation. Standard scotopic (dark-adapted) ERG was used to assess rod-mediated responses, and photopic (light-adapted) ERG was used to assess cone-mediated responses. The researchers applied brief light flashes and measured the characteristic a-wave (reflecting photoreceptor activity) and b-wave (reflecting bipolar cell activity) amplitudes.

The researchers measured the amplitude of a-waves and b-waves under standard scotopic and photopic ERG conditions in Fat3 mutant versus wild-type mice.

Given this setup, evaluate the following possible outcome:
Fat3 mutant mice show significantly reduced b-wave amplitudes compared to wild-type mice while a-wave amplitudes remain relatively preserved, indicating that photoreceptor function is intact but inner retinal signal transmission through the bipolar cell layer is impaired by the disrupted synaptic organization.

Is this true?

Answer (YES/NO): NO